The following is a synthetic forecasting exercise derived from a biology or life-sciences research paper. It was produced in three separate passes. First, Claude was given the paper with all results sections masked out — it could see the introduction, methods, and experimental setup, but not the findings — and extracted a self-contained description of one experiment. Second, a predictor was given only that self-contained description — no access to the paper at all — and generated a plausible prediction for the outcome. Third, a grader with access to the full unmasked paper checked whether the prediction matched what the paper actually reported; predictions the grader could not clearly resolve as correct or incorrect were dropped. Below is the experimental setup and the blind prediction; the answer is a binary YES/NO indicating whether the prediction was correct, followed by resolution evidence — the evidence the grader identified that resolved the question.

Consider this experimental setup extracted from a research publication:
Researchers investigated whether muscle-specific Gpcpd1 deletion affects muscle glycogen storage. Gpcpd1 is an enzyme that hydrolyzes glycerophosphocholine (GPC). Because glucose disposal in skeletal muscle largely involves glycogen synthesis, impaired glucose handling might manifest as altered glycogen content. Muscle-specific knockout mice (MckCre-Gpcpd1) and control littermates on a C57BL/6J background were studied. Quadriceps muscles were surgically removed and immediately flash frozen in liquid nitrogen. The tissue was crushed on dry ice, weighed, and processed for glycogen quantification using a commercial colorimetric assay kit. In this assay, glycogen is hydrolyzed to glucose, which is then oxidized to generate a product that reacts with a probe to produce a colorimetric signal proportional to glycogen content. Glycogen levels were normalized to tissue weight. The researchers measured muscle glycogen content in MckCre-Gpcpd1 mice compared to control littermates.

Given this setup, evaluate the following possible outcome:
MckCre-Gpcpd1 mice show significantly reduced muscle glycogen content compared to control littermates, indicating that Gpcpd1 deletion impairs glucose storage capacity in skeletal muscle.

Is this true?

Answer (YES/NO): YES